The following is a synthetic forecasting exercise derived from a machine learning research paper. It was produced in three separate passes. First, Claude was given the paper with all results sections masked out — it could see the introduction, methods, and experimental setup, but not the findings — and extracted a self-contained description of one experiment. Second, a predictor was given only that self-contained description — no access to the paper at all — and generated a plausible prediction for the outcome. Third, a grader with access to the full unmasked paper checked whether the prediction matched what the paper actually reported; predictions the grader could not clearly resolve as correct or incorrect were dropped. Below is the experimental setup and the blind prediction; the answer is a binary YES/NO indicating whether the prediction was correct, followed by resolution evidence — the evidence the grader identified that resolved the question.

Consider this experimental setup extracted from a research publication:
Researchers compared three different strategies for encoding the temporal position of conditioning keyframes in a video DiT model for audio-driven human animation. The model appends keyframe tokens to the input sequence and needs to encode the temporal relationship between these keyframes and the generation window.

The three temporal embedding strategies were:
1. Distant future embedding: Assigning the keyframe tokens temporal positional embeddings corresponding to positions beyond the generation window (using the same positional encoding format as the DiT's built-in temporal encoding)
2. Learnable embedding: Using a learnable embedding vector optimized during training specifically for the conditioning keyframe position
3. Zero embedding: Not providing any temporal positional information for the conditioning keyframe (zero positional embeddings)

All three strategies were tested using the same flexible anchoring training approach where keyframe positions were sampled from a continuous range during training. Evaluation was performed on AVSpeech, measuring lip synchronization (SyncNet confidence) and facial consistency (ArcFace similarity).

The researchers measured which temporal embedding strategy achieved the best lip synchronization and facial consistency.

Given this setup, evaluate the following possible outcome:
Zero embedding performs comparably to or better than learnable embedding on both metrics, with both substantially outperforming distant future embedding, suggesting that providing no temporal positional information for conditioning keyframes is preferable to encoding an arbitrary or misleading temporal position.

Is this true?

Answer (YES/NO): NO